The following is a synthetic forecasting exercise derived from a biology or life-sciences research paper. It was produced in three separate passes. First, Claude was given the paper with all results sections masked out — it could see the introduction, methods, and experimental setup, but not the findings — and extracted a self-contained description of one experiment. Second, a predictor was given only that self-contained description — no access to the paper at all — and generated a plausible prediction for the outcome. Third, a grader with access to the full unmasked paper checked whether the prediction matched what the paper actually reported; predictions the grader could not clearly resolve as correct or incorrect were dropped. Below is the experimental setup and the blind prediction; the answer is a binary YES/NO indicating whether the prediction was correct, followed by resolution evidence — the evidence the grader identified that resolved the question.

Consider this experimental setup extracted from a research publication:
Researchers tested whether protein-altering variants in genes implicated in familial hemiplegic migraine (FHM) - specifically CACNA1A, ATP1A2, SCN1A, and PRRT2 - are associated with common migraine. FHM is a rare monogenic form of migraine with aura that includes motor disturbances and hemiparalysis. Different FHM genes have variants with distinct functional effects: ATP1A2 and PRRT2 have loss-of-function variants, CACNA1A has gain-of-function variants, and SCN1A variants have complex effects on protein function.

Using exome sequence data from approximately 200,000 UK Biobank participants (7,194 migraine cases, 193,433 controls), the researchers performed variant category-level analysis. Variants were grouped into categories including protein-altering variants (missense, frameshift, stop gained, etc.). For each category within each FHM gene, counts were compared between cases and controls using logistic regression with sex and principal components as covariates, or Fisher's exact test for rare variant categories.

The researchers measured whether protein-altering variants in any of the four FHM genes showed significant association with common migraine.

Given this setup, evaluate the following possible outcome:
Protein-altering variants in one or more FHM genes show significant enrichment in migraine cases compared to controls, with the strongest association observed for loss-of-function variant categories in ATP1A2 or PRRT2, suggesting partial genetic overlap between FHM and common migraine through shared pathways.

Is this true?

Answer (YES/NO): NO